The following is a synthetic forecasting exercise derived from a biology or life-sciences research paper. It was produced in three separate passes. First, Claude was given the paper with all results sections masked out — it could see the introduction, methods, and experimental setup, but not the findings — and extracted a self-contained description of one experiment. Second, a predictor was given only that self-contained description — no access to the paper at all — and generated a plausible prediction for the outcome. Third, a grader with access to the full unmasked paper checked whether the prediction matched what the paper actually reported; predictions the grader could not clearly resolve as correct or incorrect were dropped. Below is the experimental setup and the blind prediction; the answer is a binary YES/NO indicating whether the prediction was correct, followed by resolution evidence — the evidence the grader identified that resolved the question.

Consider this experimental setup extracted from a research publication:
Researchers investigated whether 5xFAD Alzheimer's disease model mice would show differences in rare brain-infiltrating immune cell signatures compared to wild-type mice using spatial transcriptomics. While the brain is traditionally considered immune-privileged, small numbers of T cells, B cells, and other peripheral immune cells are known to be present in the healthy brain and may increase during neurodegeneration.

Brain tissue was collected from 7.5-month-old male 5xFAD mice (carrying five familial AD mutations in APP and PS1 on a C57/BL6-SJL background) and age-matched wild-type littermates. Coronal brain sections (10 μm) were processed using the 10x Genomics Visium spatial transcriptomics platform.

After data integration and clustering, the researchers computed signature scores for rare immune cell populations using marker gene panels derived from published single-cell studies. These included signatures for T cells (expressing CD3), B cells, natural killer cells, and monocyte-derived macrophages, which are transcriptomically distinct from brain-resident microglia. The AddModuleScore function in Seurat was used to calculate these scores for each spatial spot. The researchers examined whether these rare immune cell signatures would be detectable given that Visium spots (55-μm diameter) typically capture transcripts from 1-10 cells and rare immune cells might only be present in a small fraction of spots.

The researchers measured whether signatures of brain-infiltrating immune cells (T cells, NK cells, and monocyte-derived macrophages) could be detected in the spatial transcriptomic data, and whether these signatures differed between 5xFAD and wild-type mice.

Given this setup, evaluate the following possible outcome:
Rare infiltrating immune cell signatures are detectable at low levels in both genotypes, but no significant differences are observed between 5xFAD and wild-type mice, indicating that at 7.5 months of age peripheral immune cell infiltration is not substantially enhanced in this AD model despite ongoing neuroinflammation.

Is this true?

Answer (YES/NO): NO